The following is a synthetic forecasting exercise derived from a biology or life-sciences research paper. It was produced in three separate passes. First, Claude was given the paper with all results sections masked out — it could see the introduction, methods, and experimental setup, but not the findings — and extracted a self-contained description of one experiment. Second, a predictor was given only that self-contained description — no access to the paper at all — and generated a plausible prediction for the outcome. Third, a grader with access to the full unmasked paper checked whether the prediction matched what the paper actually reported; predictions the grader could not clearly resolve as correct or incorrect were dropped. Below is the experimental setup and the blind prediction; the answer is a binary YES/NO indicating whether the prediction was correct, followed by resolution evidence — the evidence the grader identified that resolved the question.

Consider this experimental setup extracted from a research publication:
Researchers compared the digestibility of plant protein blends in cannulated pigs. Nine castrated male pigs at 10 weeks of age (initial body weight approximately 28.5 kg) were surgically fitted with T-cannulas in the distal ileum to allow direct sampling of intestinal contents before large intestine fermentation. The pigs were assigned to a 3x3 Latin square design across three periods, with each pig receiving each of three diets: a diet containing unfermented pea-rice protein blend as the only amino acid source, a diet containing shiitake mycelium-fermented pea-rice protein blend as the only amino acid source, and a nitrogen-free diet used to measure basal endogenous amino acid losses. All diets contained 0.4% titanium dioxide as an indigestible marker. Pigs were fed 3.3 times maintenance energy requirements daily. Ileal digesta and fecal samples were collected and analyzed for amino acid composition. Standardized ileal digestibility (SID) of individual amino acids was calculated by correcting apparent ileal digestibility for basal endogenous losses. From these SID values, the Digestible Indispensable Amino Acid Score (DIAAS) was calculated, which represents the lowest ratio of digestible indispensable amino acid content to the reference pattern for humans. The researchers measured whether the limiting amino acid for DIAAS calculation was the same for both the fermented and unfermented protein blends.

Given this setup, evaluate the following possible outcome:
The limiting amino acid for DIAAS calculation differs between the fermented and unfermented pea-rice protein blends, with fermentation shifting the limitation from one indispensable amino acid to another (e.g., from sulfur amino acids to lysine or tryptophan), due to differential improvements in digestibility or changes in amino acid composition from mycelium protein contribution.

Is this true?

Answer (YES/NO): YES